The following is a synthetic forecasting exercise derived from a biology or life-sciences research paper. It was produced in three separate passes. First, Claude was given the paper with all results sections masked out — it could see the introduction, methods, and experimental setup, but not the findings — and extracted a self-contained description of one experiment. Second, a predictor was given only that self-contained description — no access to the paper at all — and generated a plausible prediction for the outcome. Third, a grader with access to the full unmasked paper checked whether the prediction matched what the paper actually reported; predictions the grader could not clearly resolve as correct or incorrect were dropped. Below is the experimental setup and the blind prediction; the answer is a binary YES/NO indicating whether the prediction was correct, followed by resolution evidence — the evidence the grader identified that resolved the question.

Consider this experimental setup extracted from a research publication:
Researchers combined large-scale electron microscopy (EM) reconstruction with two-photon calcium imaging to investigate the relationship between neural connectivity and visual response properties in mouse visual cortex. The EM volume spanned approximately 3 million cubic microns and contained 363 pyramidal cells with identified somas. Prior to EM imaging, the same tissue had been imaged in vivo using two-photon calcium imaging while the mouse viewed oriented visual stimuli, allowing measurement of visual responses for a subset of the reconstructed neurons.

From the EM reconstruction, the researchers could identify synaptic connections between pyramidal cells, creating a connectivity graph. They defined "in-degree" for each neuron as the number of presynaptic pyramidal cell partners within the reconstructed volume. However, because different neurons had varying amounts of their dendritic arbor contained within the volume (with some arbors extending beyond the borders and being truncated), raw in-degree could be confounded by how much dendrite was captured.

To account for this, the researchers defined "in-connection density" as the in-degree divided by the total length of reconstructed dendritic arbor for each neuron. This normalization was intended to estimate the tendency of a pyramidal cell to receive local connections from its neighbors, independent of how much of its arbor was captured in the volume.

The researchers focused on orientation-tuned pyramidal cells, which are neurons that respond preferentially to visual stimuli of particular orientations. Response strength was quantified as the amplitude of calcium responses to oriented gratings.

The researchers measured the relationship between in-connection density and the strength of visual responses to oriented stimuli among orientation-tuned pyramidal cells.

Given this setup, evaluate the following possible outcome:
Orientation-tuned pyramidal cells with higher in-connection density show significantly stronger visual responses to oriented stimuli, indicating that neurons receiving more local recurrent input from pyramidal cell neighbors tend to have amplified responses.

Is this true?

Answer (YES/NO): YES